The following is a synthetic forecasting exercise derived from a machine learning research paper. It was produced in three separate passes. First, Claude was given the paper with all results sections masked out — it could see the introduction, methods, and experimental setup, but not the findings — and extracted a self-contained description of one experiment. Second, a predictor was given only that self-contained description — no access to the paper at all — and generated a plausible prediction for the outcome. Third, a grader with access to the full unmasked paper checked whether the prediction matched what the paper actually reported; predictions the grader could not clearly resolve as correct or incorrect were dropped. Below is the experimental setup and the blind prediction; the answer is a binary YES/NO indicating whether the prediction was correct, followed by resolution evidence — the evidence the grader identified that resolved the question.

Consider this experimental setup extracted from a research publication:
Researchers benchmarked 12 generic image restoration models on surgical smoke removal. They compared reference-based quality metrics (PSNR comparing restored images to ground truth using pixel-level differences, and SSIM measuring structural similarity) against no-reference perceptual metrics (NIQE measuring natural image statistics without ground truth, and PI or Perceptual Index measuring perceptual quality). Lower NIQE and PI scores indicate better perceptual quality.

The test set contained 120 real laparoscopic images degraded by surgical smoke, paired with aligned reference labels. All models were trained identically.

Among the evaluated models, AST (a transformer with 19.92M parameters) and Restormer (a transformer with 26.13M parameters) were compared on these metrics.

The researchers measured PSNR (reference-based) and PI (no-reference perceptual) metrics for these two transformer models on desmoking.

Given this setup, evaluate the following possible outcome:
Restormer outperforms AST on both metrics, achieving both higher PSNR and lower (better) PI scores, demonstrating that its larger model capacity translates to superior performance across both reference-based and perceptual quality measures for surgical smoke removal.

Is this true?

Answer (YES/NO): NO